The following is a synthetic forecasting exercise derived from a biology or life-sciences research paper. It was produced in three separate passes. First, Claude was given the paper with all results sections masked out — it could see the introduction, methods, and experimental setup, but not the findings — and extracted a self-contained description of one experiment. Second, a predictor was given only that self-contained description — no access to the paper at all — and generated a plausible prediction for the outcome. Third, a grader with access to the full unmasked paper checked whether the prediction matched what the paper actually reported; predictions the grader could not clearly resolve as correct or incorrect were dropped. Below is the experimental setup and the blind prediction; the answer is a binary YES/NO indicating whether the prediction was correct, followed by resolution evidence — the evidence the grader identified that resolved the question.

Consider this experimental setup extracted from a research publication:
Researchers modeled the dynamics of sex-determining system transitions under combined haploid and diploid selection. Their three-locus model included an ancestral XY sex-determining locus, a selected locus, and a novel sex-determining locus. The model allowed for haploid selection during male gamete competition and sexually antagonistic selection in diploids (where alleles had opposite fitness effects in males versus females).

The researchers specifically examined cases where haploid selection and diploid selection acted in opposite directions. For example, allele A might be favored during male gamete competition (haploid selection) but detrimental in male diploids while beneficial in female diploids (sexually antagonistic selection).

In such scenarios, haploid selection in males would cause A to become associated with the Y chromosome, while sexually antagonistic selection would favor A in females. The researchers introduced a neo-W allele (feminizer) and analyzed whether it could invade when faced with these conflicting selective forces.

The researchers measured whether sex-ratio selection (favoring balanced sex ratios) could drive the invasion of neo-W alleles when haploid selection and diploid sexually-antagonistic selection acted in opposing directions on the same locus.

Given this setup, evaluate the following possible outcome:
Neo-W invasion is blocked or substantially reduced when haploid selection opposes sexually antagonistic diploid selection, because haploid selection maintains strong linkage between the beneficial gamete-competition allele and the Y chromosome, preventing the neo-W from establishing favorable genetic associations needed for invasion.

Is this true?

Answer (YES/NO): NO